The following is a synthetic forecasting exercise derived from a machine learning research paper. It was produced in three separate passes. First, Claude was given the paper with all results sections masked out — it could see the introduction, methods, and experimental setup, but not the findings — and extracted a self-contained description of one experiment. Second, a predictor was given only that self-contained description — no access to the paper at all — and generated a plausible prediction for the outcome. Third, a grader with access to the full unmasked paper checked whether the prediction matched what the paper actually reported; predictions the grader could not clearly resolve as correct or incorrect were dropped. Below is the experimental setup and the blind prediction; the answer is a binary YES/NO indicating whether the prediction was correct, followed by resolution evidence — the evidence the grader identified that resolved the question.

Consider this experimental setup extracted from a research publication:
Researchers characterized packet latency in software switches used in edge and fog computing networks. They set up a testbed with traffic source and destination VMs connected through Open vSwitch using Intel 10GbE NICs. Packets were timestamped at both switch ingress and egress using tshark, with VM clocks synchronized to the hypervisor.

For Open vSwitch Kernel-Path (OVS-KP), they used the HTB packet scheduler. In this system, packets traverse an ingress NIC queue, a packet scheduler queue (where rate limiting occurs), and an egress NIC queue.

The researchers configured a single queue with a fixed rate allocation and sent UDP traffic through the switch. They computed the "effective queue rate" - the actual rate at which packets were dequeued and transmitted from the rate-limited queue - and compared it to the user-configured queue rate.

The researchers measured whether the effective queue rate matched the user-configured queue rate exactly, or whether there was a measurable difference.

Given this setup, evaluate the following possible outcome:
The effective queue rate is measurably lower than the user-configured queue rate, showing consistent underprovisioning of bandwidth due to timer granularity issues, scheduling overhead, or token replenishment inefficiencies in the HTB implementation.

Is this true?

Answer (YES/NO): NO